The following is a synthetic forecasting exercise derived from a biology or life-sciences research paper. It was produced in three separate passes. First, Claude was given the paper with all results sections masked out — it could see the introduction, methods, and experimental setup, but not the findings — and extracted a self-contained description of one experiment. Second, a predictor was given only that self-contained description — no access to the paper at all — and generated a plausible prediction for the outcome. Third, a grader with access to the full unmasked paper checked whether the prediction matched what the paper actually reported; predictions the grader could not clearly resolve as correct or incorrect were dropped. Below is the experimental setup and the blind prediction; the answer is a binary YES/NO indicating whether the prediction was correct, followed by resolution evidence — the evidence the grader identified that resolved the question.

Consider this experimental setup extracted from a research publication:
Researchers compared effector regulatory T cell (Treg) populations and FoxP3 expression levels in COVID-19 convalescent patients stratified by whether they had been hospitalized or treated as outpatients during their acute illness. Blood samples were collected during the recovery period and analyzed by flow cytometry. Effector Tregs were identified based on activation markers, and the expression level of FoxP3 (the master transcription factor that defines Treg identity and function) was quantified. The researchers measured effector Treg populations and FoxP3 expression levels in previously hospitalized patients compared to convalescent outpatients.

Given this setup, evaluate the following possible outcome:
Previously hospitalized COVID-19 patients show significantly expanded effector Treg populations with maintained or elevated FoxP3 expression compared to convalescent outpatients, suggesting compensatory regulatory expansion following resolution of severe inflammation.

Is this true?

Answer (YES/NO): NO